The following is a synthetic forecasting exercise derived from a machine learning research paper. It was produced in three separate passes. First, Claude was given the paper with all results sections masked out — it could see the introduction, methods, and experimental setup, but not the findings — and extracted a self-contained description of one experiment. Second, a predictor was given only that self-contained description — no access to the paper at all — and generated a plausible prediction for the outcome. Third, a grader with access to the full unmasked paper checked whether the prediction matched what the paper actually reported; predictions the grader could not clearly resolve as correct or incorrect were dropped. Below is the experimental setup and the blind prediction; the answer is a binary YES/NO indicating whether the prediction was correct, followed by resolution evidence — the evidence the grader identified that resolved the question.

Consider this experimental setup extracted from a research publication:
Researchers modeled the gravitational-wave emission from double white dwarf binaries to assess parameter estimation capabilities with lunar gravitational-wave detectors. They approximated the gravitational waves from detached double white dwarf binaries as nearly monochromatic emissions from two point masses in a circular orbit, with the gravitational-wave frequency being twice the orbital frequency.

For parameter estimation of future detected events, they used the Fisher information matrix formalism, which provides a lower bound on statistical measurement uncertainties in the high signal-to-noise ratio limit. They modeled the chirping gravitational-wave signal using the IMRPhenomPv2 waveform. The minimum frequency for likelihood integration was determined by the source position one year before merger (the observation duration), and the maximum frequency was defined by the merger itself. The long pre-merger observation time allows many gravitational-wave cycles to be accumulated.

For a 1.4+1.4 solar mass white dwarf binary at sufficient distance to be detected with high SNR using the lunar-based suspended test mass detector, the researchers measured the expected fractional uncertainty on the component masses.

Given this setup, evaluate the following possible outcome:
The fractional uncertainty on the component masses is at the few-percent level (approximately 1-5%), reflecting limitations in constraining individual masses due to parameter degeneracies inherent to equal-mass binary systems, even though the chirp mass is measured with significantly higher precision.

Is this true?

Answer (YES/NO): NO